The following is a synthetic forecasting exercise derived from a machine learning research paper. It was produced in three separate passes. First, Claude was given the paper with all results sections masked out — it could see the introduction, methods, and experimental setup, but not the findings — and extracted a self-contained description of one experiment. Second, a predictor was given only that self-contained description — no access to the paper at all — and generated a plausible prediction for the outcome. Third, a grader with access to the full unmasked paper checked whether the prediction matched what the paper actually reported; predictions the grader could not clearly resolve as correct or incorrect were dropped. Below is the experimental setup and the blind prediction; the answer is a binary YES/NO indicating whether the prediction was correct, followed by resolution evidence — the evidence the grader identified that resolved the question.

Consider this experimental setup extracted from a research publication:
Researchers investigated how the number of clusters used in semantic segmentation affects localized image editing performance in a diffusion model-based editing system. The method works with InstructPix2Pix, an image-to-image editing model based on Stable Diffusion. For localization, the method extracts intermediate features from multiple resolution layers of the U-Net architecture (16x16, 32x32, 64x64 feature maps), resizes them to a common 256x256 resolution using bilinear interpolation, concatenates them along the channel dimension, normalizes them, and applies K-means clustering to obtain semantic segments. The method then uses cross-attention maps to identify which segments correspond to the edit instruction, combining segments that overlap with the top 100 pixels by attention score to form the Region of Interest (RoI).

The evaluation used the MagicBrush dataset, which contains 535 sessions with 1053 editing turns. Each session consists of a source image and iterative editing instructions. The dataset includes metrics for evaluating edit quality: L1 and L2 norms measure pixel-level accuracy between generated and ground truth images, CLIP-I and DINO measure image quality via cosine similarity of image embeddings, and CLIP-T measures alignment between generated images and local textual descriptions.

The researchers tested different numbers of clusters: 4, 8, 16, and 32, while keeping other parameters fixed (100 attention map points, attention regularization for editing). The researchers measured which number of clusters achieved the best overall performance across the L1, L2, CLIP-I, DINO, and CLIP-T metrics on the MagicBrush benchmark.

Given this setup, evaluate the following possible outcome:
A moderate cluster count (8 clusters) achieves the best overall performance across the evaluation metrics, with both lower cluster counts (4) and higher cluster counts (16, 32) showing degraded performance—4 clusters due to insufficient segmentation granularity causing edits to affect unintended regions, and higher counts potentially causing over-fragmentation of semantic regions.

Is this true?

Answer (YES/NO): YES